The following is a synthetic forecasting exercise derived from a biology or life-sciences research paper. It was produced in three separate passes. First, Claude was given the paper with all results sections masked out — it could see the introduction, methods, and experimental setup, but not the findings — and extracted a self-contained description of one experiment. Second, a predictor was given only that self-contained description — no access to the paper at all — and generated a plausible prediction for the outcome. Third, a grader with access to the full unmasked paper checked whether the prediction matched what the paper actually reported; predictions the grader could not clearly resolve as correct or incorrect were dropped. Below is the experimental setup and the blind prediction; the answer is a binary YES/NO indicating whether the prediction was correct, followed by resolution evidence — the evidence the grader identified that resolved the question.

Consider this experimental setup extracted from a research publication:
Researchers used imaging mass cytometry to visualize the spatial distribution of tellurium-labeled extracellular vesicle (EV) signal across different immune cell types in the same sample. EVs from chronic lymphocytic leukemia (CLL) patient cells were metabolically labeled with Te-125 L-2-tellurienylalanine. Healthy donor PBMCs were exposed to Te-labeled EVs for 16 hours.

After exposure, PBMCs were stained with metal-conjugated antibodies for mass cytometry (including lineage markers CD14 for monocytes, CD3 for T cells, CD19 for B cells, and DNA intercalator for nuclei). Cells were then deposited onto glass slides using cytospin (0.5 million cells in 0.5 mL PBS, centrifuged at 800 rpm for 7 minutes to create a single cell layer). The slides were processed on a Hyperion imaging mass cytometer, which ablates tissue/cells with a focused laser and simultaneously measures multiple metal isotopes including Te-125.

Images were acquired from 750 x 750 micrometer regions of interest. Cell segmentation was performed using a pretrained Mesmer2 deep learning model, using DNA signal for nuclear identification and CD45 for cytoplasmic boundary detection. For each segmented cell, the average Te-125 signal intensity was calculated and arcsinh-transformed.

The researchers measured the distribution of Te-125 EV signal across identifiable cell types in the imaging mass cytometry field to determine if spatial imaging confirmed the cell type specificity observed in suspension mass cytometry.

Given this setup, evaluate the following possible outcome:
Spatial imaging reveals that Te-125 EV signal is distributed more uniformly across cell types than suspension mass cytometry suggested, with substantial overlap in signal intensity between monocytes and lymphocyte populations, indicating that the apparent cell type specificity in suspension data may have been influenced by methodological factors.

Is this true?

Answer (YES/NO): NO